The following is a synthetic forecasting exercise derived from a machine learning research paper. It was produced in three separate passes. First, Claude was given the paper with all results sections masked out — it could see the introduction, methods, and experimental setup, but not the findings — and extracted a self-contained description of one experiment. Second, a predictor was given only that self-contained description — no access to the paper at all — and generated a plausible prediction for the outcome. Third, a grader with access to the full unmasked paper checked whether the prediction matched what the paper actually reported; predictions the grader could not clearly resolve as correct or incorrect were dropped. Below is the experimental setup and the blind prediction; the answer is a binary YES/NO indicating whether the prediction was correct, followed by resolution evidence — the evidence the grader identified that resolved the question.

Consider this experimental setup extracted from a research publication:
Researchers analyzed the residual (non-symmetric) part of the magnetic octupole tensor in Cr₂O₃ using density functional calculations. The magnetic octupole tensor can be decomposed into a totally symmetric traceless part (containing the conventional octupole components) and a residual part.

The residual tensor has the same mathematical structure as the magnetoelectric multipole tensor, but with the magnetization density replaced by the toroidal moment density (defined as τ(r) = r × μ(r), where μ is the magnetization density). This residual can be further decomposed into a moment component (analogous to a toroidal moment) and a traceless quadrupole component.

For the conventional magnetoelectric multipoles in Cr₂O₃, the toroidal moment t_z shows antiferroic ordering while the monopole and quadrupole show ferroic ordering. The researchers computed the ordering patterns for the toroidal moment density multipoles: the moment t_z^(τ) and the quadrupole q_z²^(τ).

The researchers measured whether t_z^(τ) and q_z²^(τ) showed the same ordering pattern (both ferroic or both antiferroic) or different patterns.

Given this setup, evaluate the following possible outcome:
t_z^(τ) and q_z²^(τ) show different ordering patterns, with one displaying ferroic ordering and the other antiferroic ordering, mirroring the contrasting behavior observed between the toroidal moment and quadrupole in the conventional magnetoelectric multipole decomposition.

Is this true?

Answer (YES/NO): NO